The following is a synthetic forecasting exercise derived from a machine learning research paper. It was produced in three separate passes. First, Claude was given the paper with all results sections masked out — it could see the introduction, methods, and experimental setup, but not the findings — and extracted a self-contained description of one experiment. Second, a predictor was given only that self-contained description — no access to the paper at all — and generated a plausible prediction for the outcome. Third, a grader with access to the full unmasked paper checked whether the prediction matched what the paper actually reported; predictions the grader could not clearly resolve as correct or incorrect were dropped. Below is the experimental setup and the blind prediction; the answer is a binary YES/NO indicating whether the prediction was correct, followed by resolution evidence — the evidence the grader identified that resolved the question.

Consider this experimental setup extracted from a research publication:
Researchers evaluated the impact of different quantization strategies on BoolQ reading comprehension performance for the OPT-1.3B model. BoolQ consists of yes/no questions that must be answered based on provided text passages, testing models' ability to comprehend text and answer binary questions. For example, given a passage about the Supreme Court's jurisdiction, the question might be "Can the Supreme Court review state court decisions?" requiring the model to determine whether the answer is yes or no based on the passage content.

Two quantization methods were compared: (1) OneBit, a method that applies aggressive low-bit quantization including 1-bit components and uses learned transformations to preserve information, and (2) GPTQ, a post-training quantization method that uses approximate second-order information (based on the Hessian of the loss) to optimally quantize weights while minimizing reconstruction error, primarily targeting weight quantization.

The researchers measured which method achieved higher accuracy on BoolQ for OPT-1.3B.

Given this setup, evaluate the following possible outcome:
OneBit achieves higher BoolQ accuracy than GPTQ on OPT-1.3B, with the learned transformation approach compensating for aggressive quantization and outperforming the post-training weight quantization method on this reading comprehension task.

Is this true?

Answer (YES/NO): YES